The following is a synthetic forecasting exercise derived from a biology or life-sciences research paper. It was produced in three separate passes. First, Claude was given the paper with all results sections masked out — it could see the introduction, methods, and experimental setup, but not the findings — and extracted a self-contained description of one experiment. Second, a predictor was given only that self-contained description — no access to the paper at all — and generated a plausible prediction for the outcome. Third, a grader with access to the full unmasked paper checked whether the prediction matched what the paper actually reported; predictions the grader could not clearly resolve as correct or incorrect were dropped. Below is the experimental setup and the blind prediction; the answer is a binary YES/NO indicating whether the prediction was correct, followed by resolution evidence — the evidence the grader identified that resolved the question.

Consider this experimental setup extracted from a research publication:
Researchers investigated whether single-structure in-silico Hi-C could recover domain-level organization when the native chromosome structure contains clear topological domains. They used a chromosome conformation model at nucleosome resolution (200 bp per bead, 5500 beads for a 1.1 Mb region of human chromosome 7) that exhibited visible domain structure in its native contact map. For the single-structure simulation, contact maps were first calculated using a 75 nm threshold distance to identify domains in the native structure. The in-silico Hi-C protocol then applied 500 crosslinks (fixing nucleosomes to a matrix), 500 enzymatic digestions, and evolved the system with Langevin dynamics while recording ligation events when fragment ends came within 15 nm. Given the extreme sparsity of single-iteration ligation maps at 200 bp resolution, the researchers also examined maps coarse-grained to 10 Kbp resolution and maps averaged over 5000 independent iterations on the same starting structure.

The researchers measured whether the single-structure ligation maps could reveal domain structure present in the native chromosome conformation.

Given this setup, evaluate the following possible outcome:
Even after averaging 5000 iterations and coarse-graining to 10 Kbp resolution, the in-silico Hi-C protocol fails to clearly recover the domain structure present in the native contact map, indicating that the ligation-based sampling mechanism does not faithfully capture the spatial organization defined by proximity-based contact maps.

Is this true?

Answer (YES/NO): NO